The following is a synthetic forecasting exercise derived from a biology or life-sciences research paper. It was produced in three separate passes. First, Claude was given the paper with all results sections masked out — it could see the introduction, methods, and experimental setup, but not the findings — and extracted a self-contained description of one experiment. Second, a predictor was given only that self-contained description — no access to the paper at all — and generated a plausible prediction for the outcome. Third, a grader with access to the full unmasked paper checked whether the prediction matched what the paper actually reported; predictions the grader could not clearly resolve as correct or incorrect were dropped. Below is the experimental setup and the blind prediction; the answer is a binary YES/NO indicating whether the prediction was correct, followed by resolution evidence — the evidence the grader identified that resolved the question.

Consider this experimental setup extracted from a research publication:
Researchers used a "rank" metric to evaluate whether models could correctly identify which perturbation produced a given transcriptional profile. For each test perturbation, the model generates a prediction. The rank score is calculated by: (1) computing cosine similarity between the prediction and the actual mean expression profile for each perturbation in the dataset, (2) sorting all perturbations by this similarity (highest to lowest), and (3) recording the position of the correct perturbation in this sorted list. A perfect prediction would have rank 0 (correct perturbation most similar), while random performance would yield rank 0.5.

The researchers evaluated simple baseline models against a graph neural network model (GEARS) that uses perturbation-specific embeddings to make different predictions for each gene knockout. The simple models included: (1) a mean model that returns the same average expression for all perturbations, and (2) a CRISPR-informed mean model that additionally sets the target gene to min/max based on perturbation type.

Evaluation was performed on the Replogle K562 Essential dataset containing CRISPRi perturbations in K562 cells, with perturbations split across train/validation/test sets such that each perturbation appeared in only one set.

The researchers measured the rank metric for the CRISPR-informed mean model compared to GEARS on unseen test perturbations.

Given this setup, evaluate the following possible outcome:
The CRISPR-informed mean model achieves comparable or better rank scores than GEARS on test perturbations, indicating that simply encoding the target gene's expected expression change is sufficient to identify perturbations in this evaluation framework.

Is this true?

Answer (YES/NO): YES